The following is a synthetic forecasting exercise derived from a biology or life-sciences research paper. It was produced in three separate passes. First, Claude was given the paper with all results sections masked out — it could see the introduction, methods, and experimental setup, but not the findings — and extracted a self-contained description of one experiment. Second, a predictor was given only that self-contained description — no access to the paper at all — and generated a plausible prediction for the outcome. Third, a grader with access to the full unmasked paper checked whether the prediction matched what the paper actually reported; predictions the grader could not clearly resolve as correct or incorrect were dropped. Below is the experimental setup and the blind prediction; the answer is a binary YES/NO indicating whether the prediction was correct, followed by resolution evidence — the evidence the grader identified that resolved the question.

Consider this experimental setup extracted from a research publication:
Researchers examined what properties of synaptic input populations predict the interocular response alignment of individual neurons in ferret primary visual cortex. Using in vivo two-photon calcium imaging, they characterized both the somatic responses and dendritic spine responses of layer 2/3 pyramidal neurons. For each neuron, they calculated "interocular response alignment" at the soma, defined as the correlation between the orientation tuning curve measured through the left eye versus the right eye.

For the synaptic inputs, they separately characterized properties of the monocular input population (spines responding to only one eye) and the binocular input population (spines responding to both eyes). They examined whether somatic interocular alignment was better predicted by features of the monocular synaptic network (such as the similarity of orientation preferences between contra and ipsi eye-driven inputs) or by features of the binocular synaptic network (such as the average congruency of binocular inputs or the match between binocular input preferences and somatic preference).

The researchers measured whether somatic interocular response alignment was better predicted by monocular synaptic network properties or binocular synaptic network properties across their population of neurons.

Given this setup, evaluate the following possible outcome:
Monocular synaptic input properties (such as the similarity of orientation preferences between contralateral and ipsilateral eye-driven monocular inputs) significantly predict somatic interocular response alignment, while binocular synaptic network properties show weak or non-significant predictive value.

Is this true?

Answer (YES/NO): NO